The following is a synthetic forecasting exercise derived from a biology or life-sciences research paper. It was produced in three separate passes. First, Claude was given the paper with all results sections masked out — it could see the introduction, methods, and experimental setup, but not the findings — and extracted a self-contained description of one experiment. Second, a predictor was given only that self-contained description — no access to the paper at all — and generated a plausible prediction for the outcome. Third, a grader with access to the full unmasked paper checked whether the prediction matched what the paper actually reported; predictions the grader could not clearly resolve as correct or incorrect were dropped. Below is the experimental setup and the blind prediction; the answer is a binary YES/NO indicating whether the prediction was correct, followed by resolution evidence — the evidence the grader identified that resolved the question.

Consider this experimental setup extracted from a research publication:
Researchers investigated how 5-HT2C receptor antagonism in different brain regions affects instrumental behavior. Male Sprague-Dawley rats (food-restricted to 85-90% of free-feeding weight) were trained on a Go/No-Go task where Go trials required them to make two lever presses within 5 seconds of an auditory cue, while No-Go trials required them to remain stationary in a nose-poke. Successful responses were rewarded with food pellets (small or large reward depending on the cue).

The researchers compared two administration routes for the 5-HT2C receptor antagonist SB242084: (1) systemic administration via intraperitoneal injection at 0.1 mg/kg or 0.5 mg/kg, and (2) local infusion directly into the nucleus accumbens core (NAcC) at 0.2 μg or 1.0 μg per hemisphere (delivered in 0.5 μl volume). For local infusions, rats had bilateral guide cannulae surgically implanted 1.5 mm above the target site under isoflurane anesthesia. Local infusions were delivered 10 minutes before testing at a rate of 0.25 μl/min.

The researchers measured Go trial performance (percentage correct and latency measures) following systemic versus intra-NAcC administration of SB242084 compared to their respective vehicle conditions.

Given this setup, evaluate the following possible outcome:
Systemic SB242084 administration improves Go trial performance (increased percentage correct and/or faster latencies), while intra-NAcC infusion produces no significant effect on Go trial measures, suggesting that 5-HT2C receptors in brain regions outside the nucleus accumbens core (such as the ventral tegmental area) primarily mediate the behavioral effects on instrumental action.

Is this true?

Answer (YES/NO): YES